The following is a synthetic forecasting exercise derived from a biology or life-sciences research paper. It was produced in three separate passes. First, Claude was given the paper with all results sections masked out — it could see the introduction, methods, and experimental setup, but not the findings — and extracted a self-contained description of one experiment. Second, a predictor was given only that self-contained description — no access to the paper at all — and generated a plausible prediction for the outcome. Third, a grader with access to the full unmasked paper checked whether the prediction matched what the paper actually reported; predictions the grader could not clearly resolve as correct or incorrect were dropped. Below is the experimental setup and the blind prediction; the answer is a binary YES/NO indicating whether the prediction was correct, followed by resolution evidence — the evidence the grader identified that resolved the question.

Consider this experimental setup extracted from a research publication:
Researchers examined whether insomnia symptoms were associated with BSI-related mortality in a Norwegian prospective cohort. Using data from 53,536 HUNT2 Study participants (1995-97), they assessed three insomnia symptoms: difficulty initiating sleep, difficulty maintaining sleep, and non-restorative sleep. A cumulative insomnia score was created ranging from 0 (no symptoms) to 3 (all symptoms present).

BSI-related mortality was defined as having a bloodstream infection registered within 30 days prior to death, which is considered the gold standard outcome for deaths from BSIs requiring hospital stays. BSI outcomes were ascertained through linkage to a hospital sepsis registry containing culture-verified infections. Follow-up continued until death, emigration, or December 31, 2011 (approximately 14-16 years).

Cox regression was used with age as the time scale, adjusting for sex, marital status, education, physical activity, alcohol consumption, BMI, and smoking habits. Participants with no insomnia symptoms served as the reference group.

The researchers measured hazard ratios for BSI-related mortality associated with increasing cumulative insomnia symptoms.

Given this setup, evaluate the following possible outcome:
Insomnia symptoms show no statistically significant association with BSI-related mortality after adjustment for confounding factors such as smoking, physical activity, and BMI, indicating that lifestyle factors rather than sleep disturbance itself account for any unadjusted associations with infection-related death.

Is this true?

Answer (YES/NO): NO